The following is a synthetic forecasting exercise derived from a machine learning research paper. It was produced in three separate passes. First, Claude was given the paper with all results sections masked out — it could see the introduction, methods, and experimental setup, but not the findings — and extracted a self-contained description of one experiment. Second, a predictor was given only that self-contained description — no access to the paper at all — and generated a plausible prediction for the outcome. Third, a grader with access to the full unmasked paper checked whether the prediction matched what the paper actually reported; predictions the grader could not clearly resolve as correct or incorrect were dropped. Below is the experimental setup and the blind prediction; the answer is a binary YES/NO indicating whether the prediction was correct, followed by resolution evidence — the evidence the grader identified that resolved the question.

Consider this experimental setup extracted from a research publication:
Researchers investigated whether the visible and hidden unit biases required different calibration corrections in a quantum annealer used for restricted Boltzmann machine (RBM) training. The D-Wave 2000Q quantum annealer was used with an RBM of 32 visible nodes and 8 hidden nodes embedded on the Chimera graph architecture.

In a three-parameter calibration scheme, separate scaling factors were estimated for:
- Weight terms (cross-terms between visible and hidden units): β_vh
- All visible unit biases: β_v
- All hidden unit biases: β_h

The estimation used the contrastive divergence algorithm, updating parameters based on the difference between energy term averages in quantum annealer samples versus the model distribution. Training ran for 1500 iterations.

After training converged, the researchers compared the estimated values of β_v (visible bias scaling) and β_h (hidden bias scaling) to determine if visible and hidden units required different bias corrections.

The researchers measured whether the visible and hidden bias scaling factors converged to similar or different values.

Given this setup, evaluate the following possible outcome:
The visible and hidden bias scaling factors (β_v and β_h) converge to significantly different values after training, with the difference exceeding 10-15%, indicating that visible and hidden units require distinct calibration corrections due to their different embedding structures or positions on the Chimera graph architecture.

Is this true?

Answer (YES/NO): YES